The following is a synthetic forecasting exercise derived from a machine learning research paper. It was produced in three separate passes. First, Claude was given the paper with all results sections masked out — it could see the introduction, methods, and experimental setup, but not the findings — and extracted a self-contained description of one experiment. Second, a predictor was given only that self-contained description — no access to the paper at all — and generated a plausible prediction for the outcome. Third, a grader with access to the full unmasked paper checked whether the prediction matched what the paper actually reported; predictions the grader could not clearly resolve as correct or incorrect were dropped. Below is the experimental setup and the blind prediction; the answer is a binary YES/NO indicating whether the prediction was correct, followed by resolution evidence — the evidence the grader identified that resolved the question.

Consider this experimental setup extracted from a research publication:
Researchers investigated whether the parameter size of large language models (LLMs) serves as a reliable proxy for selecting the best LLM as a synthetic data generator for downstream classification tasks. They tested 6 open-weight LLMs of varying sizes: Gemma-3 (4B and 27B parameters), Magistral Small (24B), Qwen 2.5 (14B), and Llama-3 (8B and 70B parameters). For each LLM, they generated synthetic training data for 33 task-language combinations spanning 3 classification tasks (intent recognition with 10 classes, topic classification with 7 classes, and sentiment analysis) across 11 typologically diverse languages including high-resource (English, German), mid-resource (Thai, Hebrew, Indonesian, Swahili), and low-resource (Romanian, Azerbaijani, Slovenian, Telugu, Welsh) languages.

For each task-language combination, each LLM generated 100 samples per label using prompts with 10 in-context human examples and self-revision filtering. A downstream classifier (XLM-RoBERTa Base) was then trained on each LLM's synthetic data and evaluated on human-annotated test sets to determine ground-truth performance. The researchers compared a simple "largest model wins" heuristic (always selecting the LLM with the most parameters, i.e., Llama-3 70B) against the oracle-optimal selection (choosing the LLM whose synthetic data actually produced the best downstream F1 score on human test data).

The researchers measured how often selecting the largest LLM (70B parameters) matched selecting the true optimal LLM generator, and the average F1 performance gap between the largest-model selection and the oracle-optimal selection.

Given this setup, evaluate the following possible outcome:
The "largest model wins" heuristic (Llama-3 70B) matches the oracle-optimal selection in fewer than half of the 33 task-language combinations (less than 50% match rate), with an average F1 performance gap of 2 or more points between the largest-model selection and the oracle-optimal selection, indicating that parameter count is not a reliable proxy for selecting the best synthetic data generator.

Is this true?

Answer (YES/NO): YES